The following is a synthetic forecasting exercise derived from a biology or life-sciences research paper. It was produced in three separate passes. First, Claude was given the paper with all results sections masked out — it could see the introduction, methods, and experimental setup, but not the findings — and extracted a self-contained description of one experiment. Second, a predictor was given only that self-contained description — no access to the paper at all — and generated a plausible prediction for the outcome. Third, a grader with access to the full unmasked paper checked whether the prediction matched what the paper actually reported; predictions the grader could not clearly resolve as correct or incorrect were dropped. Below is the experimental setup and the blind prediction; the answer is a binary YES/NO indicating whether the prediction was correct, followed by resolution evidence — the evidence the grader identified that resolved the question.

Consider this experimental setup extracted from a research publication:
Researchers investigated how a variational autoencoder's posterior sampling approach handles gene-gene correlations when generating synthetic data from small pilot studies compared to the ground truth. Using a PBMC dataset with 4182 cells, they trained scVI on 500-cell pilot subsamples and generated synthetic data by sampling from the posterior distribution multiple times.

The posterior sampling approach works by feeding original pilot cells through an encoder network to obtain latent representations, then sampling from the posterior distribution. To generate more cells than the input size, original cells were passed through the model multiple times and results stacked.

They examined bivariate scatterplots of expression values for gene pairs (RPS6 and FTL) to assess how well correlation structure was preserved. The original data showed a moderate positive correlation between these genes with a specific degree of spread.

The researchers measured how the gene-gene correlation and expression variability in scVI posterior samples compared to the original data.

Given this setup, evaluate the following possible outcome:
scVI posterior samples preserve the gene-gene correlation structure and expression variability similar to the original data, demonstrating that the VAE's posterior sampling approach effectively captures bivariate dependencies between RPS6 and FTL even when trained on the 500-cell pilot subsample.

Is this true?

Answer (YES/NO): NO